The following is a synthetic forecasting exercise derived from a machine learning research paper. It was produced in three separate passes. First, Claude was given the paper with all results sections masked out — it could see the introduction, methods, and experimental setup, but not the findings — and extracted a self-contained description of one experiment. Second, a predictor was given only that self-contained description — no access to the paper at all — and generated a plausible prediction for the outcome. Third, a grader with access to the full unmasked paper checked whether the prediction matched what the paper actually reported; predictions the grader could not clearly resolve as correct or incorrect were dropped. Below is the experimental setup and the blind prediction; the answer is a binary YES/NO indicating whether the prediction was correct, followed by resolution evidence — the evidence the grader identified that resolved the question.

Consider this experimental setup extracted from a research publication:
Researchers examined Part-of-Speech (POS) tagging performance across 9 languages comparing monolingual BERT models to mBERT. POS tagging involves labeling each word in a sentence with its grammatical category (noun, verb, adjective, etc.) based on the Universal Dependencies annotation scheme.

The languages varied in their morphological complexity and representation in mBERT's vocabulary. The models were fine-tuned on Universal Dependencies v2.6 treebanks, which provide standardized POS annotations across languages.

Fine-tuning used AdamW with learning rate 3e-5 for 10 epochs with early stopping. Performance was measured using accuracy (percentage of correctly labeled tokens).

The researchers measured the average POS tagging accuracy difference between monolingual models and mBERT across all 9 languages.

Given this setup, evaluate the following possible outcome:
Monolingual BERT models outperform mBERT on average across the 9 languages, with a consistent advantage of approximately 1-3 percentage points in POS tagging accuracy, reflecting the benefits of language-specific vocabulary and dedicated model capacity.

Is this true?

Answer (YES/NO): NO